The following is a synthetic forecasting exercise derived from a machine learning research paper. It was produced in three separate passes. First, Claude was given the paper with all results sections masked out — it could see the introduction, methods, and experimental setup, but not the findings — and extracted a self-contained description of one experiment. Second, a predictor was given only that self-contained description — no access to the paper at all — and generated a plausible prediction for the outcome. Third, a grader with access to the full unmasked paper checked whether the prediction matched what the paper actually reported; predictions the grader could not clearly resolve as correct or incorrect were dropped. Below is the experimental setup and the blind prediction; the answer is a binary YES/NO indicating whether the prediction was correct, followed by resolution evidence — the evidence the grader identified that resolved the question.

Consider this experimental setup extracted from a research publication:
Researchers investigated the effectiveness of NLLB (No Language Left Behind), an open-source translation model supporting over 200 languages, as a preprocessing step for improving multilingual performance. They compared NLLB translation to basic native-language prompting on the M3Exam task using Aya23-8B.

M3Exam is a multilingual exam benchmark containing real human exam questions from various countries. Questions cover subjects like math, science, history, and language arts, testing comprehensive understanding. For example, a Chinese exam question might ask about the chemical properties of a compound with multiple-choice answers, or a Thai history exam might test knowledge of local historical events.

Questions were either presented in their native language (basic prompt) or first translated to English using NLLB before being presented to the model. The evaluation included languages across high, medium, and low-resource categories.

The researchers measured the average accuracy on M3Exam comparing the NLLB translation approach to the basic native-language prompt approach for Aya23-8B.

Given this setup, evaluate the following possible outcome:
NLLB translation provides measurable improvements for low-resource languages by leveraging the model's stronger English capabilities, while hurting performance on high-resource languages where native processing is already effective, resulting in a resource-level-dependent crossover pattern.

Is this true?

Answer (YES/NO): NO